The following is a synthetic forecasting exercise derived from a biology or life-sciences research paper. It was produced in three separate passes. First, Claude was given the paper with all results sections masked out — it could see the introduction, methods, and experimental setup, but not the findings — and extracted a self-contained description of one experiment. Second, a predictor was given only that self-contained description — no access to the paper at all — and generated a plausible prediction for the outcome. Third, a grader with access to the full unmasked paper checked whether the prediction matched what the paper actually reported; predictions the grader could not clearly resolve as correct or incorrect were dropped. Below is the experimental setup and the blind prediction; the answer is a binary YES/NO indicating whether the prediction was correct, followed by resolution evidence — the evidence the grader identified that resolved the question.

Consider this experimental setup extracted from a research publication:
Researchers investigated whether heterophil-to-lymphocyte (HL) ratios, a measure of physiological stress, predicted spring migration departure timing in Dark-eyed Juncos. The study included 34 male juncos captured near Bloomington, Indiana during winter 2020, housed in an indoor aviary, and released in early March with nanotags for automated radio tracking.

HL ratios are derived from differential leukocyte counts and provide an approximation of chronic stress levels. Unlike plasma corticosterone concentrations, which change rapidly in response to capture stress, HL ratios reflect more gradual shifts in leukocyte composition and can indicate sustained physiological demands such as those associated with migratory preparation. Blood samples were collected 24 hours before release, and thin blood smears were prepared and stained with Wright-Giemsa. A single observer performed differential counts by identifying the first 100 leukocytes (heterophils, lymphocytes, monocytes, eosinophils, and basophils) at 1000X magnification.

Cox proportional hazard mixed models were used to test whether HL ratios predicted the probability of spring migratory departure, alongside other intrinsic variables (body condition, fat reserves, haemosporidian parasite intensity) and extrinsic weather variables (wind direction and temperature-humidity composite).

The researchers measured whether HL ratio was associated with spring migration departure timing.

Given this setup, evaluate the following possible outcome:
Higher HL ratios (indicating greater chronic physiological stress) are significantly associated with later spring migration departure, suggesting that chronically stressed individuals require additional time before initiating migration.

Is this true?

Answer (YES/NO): NO